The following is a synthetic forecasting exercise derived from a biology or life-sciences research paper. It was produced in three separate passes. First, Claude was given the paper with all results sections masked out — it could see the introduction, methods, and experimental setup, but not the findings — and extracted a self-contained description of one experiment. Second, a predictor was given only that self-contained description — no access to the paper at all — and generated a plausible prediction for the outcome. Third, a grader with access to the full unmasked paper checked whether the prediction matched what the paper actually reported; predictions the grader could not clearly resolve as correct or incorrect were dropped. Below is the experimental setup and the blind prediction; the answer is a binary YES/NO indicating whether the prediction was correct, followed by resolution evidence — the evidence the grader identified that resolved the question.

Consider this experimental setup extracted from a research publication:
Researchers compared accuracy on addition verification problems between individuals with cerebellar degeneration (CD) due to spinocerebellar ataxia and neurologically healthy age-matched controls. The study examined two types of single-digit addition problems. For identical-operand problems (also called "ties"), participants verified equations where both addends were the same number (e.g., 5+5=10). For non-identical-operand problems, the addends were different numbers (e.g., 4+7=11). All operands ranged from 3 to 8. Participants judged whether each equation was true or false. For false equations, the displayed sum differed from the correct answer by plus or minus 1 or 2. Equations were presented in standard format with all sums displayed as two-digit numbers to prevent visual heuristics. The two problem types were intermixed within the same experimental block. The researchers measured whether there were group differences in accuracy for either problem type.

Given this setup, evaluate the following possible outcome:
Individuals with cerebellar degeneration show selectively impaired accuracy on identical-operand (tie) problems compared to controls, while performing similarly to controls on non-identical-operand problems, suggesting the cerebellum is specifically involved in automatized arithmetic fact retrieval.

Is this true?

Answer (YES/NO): NO